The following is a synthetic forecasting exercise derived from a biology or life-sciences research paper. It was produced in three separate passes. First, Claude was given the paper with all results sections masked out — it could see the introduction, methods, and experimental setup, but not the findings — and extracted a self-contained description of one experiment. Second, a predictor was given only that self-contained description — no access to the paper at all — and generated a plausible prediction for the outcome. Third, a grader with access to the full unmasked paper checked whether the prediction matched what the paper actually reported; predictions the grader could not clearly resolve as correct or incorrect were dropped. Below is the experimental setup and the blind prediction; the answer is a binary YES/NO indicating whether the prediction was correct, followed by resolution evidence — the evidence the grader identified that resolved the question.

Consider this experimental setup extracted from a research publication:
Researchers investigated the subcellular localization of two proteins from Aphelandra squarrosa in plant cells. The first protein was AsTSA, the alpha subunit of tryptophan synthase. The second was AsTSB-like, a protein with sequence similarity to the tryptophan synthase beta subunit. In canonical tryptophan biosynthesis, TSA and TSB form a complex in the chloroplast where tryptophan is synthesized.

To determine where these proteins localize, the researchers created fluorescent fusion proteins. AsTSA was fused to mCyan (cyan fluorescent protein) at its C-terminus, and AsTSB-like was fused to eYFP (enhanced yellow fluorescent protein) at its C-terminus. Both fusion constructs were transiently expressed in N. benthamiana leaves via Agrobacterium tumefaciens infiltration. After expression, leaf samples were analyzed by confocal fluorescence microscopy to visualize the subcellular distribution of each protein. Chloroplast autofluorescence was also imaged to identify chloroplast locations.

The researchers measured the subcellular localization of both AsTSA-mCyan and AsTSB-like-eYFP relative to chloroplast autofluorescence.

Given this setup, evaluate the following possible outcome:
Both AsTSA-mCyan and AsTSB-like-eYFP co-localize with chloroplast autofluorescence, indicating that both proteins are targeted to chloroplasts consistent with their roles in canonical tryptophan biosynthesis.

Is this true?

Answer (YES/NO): YES